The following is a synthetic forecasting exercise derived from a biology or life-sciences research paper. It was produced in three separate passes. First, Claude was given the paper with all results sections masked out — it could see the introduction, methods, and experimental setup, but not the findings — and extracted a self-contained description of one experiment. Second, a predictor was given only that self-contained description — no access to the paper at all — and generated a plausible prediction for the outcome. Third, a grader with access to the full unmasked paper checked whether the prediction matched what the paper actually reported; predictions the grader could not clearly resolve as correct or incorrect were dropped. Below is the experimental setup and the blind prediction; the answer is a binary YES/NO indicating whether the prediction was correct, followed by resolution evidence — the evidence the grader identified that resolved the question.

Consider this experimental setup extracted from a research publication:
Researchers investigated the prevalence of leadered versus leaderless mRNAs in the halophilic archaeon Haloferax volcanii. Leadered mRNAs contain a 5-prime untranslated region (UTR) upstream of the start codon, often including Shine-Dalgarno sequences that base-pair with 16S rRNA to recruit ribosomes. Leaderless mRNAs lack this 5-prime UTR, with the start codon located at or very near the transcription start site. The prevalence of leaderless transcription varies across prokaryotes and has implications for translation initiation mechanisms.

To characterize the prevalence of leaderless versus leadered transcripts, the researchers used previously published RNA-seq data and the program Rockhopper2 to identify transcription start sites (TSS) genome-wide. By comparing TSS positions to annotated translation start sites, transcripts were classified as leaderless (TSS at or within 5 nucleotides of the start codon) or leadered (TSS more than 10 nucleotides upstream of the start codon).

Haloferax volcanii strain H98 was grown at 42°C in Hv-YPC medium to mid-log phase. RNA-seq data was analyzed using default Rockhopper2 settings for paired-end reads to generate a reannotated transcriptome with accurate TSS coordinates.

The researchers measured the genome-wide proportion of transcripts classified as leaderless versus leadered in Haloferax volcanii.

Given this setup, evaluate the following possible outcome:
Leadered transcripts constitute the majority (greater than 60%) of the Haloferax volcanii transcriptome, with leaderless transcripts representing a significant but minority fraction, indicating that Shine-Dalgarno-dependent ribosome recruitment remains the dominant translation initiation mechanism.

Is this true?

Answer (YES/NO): NO